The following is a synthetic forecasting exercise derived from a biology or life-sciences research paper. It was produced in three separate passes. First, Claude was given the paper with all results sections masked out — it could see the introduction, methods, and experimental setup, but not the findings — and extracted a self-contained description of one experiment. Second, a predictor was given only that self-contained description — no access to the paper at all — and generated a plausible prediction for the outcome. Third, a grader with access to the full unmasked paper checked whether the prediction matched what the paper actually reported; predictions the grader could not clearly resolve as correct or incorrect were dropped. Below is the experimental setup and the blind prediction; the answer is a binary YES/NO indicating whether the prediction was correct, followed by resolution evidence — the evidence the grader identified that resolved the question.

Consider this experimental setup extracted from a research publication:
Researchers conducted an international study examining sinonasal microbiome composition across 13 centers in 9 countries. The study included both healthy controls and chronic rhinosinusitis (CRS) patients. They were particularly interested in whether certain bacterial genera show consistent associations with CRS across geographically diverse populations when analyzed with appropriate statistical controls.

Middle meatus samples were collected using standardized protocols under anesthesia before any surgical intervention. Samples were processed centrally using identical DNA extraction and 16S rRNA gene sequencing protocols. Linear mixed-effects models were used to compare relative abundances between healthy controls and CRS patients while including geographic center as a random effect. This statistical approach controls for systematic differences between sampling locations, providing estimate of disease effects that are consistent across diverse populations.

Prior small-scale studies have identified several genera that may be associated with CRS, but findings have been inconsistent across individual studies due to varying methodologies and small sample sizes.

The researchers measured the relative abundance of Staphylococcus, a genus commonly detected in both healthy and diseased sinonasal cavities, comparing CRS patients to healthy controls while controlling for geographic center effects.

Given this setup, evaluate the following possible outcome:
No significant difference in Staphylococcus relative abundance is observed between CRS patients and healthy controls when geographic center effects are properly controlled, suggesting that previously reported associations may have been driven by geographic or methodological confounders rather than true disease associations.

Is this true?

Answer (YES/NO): YES